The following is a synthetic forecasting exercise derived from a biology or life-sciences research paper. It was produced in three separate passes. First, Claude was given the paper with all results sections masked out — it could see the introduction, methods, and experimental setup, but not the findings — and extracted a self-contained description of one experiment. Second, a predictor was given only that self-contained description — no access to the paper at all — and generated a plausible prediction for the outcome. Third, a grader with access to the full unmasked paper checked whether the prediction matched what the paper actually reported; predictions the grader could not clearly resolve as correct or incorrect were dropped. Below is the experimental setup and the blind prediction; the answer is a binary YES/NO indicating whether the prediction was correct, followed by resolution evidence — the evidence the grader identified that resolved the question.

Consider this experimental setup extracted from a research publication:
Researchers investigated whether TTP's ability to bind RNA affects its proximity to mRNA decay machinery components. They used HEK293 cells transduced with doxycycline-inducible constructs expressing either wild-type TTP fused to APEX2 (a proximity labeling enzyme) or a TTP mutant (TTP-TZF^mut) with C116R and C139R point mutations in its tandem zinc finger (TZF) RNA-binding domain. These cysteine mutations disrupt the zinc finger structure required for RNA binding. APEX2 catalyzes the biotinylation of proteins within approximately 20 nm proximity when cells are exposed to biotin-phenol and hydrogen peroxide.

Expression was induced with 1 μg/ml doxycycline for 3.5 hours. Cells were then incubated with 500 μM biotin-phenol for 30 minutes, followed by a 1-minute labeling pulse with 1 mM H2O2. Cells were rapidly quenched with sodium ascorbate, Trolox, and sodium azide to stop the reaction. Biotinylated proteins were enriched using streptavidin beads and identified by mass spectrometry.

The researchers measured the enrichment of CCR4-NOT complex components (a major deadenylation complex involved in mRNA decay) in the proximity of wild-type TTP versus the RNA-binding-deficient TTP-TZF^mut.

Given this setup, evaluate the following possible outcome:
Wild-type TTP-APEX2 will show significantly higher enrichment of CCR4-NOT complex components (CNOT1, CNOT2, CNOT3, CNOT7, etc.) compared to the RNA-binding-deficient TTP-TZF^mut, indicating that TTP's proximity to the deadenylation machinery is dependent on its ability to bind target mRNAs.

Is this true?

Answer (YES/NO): YES